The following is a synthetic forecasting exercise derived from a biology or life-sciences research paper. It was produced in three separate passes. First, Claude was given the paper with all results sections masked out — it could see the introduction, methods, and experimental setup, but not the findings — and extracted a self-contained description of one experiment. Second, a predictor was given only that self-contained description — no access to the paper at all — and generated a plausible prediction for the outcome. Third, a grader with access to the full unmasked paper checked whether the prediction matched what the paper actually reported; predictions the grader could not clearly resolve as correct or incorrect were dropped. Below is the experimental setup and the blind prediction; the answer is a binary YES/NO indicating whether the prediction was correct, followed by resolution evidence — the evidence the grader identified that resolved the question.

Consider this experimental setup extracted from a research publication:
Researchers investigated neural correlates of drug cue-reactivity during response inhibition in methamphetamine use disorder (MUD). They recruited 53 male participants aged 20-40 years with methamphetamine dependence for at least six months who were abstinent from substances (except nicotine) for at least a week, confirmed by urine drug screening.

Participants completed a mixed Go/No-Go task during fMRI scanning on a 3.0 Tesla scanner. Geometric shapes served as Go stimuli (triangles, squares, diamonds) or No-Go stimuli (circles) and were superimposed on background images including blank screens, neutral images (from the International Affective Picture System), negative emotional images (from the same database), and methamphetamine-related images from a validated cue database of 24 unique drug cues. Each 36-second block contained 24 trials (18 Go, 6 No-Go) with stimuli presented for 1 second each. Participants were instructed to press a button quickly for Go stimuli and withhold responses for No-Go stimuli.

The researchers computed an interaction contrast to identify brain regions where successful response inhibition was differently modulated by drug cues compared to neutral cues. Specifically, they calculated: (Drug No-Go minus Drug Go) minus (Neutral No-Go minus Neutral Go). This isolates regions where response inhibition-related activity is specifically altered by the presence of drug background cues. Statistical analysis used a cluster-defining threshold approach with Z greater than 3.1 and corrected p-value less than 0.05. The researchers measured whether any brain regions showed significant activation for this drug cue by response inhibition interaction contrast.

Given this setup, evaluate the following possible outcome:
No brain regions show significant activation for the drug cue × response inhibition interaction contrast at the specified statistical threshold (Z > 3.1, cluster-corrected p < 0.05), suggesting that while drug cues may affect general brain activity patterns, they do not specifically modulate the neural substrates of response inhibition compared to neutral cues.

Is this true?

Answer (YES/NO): NO